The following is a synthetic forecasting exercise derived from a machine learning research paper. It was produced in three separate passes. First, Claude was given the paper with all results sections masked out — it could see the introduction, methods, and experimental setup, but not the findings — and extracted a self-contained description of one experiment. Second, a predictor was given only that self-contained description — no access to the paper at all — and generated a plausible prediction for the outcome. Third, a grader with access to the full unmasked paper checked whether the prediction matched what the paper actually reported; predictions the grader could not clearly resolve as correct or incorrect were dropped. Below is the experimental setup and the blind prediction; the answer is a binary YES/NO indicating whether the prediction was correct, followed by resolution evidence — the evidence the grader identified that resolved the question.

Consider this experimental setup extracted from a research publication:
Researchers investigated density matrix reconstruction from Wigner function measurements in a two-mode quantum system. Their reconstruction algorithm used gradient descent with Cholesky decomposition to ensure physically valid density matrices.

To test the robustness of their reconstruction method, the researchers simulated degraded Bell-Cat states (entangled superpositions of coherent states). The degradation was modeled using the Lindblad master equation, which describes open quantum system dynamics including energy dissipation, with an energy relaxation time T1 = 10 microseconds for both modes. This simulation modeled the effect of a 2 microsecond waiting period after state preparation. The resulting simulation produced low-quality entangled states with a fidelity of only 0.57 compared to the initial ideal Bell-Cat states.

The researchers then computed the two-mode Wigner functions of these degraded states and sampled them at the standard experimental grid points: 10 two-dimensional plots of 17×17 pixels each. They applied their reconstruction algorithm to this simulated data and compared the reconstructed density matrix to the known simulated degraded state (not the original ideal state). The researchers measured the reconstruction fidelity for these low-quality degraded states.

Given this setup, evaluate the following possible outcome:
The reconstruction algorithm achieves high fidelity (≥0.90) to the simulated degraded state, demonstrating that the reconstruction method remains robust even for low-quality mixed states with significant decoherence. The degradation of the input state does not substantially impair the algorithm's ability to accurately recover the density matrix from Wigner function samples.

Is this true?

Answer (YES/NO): YES